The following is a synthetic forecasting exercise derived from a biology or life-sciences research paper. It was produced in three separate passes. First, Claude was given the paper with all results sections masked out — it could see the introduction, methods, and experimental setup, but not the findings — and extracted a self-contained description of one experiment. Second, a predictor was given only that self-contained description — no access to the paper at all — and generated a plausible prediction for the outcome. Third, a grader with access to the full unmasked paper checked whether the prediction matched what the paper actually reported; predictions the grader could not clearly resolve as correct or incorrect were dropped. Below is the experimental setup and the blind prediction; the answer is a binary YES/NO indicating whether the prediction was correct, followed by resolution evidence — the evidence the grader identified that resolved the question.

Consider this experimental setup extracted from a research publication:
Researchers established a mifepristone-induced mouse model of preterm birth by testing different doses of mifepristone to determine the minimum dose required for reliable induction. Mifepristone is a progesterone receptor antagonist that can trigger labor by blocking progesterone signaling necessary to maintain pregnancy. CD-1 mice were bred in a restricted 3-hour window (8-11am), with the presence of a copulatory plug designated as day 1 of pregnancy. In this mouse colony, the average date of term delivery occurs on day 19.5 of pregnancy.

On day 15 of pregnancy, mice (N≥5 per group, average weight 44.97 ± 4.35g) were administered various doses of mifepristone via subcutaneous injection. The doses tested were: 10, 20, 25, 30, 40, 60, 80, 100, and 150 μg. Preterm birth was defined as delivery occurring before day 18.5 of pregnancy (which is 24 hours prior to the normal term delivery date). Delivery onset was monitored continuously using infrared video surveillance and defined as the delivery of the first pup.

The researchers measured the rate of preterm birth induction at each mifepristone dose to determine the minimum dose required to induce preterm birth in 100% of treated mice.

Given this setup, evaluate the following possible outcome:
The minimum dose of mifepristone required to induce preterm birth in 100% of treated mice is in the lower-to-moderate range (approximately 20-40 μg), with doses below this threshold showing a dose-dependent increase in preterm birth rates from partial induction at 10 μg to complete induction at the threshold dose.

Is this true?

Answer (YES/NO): YES